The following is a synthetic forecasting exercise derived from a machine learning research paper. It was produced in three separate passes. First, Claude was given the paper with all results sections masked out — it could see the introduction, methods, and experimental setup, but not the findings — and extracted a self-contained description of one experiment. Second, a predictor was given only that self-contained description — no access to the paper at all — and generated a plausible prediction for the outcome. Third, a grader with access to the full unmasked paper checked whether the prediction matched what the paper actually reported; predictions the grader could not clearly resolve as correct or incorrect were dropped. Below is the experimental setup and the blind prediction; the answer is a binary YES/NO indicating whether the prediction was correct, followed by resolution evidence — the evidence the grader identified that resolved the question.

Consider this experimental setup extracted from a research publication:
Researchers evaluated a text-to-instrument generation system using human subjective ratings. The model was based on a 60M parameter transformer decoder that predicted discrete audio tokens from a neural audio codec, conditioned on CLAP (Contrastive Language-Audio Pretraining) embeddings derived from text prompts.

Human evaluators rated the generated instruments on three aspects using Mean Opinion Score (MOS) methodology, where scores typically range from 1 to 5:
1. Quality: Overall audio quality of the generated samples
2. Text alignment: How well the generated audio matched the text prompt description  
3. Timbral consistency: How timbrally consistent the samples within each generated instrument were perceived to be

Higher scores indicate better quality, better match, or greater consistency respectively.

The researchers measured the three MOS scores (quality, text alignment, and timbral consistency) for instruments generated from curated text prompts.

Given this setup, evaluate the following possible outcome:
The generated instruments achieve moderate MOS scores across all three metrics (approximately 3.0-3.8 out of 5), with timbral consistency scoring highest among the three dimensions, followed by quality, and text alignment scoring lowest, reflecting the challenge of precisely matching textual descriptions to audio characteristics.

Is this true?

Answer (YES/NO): NO